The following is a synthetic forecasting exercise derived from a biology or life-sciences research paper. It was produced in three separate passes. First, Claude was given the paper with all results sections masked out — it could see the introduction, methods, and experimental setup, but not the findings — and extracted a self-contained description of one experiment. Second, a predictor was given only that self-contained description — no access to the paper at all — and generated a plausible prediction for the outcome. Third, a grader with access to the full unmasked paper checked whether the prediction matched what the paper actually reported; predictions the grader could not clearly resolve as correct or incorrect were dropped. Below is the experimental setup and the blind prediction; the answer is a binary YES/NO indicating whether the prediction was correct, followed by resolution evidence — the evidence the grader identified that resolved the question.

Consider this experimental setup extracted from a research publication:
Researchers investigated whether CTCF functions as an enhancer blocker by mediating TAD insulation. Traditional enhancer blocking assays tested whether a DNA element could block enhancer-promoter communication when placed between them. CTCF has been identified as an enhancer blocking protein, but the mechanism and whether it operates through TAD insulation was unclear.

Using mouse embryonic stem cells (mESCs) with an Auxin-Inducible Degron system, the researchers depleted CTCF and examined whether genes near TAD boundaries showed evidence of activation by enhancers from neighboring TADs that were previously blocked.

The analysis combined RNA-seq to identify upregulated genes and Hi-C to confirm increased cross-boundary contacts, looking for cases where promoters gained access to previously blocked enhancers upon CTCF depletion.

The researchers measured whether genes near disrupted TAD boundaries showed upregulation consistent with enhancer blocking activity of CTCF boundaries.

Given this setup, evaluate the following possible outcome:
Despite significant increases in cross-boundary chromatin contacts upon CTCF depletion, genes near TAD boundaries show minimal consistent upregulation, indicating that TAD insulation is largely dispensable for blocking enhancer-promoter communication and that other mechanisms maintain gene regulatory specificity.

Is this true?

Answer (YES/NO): NO